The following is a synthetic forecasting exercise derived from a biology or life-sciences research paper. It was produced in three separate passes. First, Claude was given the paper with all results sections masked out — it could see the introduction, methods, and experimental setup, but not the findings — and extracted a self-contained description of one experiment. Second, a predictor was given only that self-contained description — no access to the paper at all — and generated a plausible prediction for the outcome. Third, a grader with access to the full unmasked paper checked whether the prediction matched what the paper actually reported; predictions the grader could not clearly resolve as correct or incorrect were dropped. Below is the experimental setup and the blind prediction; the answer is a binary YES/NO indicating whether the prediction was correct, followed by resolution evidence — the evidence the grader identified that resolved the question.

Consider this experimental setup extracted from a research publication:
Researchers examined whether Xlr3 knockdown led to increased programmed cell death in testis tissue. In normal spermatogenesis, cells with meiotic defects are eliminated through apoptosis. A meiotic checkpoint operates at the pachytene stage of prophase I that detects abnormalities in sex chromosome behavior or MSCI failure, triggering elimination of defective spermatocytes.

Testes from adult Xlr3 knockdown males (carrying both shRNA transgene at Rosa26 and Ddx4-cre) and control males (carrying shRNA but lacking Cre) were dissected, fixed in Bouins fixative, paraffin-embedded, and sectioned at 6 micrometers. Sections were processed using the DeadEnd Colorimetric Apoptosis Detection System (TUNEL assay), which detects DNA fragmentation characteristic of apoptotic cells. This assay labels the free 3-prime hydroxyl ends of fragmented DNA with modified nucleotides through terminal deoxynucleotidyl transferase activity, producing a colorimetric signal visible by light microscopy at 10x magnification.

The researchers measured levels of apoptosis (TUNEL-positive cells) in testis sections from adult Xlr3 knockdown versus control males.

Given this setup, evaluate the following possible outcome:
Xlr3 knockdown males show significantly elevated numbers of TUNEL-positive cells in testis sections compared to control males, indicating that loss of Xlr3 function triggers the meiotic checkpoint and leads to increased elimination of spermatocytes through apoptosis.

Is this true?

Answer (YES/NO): YES